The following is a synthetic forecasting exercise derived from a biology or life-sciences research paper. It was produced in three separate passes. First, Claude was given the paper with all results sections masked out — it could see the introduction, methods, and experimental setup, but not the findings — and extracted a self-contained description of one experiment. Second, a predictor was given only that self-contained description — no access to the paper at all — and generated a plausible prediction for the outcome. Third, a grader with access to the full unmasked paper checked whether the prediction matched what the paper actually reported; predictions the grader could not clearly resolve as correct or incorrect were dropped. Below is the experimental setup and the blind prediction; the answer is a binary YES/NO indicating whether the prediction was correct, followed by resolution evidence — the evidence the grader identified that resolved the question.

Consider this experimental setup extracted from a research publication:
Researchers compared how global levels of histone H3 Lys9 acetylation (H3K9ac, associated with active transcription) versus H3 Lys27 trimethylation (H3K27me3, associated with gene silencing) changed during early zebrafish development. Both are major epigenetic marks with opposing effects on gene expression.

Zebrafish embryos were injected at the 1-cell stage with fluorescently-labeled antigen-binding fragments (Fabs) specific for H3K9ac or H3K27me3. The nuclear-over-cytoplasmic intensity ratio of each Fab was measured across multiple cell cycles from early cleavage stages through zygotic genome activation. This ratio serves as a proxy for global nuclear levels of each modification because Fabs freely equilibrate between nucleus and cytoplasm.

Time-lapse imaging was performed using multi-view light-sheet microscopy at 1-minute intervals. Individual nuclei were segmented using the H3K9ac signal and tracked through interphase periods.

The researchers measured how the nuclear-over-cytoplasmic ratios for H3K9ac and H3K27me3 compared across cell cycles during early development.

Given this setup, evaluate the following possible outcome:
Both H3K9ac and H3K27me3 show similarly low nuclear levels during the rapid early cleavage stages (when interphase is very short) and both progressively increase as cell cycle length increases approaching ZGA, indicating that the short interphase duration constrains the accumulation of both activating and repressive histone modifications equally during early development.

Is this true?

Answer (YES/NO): NO